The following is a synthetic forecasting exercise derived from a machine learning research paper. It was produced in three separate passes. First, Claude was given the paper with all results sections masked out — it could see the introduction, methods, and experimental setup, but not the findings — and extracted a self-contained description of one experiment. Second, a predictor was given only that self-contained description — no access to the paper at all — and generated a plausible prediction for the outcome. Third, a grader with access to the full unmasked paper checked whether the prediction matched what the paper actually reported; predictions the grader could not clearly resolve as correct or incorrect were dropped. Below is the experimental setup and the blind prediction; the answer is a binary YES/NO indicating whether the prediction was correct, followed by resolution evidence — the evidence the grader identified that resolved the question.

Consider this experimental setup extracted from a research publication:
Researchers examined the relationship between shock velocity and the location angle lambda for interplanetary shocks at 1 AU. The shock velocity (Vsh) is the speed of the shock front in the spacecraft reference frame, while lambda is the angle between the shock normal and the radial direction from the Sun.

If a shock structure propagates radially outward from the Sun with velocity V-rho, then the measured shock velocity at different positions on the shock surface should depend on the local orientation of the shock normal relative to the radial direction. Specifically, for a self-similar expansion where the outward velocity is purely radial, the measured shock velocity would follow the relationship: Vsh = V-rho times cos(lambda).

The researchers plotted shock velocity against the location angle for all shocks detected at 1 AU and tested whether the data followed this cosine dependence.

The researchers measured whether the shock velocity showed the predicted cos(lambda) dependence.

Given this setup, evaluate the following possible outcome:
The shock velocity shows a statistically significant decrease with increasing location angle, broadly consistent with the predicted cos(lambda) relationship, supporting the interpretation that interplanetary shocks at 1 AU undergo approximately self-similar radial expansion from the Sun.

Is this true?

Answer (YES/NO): YES